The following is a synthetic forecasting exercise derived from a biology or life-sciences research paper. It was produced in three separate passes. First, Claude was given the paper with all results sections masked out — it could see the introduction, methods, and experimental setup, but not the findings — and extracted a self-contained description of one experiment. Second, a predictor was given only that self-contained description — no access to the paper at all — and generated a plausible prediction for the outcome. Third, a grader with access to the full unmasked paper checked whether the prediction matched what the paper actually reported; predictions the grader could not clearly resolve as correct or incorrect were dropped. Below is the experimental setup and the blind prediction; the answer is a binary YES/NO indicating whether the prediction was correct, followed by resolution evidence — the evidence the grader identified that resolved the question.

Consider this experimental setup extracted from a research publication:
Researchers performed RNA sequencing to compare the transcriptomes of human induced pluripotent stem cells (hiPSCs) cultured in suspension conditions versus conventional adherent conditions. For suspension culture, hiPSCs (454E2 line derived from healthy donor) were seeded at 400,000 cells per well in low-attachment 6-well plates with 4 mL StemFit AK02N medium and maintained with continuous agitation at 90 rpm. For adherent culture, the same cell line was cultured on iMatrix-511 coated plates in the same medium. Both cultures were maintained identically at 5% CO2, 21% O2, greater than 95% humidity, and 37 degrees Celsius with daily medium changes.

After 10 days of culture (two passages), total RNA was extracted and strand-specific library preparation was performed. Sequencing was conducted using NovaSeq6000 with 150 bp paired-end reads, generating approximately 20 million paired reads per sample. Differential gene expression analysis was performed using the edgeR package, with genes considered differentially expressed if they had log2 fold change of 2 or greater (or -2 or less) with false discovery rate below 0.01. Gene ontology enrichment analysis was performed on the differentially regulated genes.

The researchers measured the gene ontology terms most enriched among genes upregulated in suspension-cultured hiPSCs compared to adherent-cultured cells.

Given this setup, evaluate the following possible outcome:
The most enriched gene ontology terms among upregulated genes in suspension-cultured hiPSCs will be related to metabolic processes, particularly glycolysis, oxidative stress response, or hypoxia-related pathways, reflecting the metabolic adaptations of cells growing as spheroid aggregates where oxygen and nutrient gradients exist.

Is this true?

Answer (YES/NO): NO